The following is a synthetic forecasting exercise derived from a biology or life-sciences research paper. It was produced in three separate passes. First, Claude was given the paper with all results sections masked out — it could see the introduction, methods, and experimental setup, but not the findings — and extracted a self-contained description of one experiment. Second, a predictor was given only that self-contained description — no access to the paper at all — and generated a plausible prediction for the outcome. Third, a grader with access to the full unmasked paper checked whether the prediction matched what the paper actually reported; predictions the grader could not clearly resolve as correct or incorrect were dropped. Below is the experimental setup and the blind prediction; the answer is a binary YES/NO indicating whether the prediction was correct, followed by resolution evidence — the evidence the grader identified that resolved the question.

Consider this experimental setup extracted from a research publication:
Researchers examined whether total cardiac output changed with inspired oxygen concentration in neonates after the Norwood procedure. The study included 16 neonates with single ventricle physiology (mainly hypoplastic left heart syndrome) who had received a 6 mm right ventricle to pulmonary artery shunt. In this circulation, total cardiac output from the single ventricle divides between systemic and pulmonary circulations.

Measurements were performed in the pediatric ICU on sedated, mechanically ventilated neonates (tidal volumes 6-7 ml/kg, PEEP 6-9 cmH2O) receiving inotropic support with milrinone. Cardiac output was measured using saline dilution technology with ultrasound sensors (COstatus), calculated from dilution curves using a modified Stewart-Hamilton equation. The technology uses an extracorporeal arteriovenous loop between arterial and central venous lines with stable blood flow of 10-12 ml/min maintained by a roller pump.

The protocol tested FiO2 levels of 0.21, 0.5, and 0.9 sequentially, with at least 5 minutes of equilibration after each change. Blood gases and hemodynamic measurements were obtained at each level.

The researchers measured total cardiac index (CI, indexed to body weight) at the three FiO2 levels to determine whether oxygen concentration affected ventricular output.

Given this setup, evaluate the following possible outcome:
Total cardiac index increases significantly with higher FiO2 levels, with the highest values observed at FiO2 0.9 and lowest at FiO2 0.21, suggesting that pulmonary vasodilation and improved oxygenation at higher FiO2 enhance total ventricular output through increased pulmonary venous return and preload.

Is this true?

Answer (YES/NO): NO